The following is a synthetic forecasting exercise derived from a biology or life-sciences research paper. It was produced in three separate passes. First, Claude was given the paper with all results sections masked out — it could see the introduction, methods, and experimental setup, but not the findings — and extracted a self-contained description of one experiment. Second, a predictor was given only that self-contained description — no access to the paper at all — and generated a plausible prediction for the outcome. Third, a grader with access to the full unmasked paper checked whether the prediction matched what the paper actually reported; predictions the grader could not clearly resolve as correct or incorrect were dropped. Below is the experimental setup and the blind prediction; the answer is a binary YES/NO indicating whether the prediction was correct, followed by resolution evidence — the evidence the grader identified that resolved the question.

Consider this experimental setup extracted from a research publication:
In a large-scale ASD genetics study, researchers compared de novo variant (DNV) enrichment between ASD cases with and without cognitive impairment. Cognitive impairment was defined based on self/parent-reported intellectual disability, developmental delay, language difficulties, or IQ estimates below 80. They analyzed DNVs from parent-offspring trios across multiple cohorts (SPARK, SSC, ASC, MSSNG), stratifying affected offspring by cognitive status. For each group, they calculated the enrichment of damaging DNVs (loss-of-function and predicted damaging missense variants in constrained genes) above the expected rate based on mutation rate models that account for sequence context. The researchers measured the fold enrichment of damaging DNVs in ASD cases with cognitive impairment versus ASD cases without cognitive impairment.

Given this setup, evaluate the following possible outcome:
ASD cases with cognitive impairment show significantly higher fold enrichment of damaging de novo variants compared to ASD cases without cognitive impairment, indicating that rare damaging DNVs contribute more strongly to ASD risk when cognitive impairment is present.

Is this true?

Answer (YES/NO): YES